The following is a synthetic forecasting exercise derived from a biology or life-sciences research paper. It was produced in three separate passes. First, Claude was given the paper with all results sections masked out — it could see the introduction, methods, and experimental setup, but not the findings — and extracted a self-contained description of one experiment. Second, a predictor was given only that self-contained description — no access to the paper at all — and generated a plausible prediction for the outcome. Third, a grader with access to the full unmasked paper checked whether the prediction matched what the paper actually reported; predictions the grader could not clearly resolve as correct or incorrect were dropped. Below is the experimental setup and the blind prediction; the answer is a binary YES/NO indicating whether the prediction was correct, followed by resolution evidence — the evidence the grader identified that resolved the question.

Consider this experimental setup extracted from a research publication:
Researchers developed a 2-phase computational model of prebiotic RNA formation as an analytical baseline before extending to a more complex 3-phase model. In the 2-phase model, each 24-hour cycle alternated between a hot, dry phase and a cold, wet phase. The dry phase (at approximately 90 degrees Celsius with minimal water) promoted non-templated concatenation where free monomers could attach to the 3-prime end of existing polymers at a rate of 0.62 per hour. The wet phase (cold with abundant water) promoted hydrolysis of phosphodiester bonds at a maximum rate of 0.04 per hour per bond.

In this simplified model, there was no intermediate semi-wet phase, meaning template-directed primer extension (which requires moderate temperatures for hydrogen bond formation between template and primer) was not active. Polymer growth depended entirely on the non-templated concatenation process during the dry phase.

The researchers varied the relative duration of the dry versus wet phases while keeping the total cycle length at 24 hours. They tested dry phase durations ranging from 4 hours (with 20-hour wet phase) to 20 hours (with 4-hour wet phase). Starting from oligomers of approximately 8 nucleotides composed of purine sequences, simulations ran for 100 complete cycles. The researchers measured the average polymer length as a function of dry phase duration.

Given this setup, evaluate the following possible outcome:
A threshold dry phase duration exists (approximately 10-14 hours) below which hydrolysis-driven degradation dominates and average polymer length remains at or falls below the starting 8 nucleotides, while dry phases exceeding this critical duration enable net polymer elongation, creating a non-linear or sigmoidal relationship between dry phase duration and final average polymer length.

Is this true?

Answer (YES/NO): NO